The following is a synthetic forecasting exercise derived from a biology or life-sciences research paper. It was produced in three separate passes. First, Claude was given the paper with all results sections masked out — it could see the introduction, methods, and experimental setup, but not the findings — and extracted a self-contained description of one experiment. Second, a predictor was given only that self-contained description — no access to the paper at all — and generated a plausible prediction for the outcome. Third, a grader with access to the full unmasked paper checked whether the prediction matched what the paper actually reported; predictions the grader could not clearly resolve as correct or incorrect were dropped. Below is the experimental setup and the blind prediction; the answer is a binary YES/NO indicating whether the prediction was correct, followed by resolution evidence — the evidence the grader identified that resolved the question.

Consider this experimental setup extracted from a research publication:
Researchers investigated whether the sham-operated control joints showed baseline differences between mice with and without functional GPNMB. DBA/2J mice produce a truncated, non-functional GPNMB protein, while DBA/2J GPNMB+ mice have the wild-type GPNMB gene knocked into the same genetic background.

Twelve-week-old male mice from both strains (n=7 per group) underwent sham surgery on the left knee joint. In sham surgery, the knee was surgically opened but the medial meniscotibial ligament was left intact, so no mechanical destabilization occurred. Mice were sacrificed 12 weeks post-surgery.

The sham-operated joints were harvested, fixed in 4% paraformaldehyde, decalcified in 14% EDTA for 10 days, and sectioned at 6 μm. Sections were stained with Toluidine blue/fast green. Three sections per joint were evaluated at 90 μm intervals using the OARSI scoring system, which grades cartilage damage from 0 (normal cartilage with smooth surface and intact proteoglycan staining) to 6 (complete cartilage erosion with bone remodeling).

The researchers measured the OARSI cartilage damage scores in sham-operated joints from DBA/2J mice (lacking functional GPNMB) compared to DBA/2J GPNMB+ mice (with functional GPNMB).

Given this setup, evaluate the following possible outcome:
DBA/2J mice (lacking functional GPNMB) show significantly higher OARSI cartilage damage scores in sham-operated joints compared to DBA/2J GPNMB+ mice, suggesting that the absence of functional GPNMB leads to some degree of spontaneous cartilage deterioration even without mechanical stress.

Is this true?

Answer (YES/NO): NO